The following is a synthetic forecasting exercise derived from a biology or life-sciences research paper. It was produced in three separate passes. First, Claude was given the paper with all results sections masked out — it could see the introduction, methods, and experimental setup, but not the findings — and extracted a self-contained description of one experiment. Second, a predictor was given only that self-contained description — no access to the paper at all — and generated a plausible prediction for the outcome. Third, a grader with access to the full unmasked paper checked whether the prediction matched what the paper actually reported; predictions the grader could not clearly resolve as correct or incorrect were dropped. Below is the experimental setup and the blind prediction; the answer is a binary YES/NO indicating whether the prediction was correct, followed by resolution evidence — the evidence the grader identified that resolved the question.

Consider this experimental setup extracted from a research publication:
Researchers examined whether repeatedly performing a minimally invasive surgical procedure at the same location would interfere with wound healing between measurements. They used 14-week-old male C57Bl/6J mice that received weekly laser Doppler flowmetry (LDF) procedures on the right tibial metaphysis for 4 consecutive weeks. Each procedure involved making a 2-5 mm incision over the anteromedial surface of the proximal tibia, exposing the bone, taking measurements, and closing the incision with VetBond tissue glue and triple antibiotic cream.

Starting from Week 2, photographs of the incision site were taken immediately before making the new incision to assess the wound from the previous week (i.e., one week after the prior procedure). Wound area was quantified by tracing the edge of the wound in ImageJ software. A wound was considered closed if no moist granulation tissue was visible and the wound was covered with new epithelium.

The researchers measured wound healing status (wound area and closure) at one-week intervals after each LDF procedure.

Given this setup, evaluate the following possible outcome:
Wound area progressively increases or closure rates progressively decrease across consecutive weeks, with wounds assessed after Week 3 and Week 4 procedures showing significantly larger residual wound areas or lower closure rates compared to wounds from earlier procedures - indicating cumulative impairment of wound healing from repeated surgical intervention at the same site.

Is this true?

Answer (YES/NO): NO